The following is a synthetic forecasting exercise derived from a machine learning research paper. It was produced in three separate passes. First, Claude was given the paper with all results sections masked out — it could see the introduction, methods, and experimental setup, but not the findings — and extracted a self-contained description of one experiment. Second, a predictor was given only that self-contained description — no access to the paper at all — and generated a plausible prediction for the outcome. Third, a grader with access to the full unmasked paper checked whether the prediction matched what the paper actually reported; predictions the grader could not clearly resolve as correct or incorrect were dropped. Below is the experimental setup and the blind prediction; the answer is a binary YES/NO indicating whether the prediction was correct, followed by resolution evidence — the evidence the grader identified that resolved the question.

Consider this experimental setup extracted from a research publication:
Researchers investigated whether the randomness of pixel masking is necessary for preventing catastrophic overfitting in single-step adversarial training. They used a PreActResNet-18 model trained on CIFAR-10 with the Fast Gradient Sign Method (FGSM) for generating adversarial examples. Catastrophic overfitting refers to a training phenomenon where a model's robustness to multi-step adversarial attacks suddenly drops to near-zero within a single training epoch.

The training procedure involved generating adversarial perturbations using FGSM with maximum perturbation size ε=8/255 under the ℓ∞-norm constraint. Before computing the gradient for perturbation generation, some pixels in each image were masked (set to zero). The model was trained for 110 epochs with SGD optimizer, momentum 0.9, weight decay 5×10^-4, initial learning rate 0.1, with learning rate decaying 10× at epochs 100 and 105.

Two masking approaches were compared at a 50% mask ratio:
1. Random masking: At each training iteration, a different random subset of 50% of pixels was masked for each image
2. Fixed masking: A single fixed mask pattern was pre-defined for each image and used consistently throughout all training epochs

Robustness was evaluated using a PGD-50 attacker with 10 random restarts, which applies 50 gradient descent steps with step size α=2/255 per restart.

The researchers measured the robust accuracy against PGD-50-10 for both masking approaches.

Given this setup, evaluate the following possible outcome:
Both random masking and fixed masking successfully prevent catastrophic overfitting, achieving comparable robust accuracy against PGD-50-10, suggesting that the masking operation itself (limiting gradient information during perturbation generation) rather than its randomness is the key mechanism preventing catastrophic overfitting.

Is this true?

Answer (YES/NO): YES